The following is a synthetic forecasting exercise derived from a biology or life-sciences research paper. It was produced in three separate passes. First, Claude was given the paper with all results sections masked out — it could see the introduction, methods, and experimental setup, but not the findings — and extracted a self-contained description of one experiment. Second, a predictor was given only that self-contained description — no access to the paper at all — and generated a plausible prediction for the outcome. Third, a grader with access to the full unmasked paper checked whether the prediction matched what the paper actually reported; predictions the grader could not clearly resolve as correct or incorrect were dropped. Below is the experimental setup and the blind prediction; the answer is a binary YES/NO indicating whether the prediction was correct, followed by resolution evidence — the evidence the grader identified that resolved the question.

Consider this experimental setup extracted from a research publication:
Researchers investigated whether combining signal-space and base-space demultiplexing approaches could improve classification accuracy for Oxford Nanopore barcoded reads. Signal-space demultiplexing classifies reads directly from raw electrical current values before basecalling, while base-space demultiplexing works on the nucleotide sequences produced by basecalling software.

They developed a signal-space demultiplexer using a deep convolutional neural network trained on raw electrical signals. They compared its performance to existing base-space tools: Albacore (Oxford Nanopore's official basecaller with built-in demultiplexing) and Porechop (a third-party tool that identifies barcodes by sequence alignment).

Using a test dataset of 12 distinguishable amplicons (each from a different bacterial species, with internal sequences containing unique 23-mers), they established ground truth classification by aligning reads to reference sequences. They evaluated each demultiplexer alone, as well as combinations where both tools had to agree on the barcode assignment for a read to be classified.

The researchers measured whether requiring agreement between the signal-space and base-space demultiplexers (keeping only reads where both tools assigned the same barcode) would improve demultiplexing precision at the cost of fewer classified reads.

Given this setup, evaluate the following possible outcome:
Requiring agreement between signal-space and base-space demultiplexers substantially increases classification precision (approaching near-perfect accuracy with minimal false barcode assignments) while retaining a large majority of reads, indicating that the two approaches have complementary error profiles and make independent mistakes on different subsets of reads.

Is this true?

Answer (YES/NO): NO